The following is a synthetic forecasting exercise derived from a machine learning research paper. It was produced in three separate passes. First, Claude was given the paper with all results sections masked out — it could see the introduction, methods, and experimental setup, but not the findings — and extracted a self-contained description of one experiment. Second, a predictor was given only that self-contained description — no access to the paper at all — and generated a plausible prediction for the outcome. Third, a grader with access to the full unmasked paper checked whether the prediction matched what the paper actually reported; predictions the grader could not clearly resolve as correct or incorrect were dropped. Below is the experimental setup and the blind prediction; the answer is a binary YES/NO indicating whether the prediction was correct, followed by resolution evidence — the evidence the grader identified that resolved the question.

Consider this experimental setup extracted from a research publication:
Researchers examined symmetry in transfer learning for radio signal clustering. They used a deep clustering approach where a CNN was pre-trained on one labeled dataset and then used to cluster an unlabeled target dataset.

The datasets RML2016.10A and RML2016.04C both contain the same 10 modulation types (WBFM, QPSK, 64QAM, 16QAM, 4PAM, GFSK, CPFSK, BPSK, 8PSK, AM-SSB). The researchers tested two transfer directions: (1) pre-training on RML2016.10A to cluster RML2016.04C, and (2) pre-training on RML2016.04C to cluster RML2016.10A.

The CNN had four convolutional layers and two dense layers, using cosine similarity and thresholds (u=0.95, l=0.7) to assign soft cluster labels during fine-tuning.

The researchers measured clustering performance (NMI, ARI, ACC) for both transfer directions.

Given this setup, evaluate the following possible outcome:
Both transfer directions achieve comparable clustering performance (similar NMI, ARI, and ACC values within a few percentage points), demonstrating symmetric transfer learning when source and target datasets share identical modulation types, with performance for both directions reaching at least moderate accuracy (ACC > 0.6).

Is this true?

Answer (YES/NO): NO